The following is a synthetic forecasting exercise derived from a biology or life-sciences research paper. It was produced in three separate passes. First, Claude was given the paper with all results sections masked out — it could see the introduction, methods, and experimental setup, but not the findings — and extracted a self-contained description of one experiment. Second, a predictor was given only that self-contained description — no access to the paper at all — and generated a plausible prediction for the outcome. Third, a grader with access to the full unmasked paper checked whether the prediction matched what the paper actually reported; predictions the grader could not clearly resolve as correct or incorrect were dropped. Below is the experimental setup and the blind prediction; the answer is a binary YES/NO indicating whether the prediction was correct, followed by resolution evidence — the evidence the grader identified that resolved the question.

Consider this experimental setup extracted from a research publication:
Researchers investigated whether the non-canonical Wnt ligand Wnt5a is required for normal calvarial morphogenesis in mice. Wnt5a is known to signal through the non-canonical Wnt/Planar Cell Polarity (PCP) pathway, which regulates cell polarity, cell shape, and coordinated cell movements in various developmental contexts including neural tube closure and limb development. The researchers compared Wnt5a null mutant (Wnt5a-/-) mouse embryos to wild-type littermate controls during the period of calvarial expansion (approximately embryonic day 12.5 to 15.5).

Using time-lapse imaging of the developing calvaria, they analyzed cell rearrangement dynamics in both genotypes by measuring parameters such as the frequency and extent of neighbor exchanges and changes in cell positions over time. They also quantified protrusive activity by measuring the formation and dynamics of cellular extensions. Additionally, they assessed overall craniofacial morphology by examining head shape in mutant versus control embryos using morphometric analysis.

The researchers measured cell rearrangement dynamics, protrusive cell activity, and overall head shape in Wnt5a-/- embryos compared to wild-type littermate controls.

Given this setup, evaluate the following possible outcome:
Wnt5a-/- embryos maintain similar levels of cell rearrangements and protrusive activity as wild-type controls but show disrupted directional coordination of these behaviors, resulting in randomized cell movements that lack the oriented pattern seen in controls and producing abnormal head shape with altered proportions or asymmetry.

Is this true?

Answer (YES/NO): NO